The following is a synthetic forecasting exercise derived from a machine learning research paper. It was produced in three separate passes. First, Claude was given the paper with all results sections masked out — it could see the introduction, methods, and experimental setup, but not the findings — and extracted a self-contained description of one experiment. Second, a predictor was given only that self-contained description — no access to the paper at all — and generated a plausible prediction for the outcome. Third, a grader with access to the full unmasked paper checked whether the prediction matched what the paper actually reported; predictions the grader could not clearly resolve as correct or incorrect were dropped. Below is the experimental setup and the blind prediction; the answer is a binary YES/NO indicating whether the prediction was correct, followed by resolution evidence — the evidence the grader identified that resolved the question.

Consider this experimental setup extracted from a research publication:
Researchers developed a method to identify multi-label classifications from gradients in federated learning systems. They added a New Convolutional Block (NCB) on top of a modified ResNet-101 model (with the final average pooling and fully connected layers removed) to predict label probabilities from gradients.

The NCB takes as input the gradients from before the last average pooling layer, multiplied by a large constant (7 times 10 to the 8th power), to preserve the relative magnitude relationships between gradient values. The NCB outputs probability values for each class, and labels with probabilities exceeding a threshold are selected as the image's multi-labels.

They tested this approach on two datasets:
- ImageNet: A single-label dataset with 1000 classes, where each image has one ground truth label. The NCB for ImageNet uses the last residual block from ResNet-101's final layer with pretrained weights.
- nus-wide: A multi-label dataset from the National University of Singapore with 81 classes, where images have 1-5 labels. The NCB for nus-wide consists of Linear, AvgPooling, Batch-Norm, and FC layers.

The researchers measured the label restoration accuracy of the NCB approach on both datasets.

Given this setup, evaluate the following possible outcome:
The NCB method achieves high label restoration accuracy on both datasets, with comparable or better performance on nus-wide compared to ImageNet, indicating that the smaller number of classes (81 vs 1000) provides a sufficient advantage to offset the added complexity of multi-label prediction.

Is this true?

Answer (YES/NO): NO